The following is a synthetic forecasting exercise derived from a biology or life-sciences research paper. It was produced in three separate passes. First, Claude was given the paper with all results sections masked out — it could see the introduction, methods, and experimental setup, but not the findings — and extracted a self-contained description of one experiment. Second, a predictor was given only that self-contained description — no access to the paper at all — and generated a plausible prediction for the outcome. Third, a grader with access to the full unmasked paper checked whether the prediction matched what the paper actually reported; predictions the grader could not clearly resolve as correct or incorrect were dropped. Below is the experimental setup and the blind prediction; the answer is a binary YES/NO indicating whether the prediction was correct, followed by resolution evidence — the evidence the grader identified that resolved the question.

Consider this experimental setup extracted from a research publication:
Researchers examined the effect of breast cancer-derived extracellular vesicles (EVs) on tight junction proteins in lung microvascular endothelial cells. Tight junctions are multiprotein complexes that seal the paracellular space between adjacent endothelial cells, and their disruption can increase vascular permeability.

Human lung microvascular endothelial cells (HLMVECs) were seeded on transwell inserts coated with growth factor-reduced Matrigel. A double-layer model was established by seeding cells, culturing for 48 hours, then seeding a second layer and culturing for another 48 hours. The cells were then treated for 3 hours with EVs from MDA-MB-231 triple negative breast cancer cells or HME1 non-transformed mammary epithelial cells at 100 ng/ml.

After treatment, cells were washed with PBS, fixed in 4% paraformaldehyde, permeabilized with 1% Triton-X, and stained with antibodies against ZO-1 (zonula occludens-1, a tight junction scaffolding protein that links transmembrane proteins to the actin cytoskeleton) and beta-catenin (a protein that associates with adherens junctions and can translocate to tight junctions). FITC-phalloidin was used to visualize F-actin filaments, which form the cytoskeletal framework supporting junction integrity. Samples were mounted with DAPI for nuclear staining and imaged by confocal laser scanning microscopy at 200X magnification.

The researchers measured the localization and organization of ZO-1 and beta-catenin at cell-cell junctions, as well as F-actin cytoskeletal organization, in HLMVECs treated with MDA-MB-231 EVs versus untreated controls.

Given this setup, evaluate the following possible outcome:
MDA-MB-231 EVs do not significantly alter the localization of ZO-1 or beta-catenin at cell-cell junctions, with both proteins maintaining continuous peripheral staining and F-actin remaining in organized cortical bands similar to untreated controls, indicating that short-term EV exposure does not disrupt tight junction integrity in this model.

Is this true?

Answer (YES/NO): NO